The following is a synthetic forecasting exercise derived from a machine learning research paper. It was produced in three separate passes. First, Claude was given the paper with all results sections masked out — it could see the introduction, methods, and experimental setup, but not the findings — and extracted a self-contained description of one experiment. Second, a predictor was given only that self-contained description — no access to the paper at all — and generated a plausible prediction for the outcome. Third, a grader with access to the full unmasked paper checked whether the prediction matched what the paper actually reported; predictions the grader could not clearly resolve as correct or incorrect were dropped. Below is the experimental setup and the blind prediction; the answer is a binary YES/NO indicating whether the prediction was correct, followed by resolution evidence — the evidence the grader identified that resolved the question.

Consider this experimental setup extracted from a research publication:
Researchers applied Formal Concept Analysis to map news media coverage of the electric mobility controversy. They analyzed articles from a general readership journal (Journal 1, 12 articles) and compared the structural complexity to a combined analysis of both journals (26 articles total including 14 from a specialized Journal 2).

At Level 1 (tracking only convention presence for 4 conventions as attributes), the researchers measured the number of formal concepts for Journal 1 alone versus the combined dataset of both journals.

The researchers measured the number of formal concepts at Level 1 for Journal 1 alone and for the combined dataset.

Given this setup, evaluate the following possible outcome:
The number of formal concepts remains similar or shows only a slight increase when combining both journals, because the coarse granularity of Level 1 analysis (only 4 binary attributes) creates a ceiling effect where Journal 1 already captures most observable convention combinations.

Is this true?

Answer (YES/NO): NO